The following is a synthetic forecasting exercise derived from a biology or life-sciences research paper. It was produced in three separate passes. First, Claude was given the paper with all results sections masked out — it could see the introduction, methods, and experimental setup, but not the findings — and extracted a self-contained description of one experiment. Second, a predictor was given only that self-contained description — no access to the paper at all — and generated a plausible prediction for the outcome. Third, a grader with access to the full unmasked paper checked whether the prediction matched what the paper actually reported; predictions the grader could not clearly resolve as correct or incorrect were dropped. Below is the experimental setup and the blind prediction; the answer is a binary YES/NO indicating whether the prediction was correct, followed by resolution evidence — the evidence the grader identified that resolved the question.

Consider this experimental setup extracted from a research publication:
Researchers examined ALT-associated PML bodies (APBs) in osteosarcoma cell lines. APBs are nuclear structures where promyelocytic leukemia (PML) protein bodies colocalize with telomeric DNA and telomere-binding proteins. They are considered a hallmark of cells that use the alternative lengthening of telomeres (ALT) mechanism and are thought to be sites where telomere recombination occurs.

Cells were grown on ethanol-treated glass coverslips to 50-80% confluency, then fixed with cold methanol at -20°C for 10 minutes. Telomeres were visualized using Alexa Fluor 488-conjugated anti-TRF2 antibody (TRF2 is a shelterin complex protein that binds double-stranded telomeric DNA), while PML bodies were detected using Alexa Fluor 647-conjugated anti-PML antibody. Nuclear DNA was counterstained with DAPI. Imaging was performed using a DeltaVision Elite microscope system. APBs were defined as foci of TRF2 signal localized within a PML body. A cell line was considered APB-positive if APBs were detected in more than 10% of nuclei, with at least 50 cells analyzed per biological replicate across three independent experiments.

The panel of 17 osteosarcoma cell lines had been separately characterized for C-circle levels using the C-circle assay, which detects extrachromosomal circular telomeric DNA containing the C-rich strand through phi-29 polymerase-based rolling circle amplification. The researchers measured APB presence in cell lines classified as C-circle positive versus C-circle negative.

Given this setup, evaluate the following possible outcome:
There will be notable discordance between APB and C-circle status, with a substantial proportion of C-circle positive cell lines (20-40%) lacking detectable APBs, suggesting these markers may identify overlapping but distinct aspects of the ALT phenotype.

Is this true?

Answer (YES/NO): NO